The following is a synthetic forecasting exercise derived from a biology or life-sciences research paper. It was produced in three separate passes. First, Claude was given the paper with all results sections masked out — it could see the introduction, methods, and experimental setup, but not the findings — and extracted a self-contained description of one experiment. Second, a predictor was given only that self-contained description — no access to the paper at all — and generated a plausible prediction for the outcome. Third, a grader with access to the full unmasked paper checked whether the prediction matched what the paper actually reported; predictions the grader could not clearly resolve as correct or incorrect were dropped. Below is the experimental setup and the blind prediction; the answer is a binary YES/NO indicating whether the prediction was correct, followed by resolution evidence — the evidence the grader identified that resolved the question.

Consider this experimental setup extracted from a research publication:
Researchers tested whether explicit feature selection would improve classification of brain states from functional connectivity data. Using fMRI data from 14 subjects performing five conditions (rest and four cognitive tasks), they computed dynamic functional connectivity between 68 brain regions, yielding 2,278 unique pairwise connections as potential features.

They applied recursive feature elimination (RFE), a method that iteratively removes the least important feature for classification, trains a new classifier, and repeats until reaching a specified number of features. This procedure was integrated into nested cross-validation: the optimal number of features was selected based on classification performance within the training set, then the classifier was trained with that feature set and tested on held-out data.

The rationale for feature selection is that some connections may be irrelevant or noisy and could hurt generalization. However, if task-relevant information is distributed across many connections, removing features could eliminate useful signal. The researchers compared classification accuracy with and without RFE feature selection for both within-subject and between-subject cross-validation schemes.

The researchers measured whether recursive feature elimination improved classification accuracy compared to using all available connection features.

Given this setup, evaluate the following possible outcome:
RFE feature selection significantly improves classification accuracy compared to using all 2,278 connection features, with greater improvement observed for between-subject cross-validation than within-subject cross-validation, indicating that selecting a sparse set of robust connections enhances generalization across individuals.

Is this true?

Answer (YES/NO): NO